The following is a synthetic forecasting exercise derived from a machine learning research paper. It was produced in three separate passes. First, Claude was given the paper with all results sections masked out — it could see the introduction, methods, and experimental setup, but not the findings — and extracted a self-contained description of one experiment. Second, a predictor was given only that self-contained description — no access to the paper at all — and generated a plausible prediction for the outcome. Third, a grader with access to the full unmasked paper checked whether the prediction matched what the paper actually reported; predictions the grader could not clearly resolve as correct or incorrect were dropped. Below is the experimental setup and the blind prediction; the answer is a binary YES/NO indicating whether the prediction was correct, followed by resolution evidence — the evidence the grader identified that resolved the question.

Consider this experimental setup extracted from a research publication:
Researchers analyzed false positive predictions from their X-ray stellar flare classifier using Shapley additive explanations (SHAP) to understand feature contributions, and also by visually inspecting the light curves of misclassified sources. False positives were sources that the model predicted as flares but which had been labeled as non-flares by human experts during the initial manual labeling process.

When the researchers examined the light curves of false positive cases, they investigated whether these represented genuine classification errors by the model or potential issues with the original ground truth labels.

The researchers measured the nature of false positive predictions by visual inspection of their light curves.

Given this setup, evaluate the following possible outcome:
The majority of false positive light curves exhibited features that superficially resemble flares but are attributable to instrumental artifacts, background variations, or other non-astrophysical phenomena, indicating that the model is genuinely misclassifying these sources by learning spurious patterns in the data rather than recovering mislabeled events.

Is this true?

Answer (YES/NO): NO